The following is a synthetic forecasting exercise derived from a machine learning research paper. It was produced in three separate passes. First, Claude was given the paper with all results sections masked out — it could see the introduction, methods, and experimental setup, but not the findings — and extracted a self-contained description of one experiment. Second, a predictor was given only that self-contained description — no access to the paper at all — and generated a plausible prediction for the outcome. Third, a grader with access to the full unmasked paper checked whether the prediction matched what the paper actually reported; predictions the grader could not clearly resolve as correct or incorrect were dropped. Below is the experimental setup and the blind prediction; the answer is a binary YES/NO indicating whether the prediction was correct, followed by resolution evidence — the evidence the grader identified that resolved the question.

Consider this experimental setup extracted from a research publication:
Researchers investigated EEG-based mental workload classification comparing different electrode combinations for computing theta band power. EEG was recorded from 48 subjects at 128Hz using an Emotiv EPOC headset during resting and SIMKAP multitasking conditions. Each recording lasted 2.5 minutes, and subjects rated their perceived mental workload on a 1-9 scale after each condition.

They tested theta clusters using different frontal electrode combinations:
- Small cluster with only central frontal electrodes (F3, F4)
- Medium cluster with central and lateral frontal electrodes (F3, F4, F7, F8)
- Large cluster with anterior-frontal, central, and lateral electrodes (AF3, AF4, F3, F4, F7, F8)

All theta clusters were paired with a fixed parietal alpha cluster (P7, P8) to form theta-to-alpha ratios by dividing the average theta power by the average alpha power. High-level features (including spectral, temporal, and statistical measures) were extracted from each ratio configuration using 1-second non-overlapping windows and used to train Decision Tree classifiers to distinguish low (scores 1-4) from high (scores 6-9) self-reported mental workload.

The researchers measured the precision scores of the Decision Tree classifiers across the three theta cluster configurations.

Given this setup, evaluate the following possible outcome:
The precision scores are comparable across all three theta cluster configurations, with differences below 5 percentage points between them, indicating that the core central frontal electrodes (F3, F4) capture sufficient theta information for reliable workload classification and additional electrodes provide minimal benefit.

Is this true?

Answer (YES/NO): NO